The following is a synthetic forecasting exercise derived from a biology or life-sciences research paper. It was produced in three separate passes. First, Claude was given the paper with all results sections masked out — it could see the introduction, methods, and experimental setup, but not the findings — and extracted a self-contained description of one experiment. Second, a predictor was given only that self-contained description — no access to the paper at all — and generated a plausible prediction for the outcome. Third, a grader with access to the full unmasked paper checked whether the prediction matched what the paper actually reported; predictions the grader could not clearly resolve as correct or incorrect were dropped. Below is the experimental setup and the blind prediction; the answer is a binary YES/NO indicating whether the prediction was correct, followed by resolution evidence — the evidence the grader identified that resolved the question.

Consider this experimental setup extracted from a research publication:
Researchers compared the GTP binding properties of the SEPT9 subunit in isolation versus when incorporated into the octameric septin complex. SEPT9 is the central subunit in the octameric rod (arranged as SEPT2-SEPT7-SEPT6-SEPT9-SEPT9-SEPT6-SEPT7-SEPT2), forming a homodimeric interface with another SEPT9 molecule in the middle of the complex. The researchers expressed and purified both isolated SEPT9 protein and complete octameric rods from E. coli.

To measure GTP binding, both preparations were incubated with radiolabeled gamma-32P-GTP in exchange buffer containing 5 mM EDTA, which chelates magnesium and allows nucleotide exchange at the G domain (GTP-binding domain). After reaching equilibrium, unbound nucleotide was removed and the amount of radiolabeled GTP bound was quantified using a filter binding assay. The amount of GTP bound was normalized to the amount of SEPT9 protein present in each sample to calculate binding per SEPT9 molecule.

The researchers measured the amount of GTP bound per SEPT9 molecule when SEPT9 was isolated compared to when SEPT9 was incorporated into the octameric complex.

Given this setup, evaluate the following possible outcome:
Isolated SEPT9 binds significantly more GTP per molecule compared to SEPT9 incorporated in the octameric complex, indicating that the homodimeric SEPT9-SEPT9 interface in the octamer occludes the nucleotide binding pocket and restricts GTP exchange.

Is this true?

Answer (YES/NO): NO